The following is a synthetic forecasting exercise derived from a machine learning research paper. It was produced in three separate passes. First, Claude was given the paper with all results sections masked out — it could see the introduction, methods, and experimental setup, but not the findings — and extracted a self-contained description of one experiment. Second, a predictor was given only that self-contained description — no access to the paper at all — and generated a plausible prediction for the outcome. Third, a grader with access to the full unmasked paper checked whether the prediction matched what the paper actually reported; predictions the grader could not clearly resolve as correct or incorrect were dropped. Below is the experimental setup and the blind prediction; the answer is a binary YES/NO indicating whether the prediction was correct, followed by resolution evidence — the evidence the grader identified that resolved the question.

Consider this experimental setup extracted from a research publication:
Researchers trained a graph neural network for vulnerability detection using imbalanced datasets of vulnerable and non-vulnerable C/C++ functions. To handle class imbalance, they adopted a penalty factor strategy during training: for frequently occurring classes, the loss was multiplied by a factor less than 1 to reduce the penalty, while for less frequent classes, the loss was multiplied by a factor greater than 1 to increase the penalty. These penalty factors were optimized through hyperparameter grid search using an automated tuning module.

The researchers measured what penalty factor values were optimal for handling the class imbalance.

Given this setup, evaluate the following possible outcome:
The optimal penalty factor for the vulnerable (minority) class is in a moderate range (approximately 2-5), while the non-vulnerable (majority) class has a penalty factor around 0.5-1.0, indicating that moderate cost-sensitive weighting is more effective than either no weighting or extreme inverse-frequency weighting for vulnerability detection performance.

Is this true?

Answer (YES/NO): NO